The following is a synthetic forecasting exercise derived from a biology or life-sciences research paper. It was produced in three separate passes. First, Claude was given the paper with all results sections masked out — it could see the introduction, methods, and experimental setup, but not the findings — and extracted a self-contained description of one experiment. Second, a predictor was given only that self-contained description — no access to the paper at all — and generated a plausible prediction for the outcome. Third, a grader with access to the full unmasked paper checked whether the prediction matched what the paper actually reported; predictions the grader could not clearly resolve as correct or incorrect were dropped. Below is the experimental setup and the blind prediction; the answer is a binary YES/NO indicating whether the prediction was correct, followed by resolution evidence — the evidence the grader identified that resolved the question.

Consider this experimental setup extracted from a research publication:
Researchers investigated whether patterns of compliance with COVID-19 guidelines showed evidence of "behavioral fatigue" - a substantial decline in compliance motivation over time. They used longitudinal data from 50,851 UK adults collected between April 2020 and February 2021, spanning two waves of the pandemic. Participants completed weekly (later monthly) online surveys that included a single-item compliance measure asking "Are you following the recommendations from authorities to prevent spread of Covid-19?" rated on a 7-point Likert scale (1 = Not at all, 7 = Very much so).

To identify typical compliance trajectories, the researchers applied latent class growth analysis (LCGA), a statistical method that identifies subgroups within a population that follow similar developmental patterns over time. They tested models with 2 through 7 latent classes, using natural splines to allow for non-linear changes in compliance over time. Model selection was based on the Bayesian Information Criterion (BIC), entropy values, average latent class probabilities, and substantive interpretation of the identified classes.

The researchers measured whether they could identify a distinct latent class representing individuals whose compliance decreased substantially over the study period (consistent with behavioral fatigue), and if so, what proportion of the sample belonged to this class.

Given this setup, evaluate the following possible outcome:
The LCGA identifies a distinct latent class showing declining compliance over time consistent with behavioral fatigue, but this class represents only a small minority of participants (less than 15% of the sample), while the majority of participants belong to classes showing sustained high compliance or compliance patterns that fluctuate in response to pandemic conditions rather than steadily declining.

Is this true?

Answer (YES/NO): YES